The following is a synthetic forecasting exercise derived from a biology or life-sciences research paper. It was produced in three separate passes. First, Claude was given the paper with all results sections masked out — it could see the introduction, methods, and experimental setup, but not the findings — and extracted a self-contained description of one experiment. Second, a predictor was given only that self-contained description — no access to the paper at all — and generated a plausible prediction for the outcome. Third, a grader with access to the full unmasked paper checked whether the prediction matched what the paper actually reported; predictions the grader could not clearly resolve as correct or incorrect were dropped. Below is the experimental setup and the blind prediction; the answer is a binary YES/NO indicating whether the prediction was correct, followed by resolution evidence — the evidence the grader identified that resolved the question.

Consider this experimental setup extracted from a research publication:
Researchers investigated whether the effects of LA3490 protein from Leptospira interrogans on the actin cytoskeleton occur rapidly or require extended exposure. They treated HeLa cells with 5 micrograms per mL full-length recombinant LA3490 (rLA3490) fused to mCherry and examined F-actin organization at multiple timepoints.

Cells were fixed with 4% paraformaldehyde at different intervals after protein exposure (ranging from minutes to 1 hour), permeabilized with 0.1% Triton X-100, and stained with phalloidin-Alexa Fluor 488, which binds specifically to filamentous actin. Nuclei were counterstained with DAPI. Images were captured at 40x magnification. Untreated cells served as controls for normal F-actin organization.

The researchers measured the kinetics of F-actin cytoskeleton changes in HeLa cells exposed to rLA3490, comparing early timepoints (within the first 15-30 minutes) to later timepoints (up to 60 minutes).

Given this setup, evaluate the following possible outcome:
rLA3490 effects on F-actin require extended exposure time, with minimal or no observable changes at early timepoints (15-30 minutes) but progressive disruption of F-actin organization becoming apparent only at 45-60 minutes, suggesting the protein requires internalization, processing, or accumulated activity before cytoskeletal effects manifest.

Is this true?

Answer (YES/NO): YES